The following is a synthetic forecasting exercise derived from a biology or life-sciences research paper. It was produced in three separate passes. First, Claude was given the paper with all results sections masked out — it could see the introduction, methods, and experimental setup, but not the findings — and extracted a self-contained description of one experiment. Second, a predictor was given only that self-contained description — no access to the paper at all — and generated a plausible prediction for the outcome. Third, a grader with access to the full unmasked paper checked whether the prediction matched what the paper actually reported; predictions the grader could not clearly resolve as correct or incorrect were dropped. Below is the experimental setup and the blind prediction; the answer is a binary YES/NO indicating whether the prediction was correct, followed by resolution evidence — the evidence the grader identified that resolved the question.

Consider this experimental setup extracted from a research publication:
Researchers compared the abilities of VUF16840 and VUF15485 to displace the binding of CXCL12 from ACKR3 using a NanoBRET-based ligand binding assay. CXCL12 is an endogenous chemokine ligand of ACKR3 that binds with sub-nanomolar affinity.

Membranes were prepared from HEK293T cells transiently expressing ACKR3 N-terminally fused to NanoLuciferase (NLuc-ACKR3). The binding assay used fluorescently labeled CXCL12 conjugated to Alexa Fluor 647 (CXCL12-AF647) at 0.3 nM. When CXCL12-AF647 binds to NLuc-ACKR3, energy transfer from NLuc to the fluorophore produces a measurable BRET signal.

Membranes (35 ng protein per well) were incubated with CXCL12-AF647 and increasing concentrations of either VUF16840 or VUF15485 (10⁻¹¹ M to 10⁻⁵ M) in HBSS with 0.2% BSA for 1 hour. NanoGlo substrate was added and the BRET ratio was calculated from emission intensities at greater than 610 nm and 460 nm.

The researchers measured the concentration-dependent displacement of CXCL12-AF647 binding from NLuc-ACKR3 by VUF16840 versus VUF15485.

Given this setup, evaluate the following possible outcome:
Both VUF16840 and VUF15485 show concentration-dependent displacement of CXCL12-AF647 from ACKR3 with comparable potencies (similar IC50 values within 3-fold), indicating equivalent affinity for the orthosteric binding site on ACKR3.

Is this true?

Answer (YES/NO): NO